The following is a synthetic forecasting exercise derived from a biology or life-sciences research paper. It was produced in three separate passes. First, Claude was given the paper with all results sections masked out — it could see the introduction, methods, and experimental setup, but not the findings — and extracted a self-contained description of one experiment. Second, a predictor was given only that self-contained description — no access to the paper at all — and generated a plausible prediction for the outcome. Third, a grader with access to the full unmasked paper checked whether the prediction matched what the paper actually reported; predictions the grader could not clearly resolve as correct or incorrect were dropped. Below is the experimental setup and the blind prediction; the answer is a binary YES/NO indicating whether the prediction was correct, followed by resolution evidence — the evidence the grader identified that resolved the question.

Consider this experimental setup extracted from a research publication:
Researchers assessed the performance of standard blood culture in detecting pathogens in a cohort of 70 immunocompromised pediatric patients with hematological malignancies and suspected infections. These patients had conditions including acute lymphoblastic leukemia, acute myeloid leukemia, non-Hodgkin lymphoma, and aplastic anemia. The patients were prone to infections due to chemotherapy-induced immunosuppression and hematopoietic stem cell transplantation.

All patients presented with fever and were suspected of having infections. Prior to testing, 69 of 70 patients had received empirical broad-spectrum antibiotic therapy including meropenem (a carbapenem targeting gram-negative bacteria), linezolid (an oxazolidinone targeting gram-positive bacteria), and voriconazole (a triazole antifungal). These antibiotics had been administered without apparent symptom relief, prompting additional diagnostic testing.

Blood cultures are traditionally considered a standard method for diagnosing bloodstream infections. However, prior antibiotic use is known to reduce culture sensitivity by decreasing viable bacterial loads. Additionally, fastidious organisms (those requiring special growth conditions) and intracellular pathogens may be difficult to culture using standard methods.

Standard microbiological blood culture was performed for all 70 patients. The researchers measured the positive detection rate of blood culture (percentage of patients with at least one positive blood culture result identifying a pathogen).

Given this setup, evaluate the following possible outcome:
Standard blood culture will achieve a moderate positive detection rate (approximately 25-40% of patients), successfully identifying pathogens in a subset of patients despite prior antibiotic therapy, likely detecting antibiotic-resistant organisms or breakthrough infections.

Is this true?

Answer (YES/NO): NO